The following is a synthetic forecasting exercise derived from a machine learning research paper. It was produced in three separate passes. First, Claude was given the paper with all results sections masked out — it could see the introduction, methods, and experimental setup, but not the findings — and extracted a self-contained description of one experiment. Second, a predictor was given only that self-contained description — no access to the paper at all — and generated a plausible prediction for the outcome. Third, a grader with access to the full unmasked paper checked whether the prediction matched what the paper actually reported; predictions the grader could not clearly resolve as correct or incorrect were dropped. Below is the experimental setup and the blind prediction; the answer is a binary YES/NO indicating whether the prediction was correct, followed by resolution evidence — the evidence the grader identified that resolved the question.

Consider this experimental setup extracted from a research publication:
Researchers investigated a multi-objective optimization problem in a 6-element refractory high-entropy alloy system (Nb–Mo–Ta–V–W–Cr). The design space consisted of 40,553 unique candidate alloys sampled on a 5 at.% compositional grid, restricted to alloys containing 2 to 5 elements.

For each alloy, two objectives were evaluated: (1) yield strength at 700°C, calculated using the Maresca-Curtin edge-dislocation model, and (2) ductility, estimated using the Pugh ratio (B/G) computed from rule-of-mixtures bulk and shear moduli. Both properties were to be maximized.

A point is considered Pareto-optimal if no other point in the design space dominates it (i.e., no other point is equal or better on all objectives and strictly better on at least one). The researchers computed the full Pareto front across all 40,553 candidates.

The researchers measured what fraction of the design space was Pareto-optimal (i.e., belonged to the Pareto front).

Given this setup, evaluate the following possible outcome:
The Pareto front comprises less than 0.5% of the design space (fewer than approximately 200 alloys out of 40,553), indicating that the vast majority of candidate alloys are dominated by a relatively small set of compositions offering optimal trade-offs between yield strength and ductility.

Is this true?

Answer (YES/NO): NO